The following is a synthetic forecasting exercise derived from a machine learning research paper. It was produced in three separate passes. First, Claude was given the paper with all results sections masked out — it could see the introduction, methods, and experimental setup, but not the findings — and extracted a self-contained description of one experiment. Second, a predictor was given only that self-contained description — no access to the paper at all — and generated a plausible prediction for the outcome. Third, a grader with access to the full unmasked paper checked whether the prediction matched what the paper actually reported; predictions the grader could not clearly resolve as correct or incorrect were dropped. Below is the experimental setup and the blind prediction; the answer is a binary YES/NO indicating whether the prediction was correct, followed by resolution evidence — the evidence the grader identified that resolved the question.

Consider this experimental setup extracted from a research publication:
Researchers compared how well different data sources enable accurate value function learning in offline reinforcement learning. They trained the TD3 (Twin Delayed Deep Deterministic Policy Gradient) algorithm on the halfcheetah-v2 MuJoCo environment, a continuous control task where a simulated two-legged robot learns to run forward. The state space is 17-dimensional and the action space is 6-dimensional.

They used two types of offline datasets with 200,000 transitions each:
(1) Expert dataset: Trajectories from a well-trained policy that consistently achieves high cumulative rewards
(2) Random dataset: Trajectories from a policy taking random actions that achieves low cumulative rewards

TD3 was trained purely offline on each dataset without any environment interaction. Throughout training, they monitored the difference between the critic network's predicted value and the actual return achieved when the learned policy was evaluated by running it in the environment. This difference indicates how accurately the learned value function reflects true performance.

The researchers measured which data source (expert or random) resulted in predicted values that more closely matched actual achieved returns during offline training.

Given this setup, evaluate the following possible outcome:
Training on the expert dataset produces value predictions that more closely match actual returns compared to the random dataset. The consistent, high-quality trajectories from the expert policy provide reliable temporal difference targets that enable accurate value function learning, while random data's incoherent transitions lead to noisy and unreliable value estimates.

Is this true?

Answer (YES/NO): NO